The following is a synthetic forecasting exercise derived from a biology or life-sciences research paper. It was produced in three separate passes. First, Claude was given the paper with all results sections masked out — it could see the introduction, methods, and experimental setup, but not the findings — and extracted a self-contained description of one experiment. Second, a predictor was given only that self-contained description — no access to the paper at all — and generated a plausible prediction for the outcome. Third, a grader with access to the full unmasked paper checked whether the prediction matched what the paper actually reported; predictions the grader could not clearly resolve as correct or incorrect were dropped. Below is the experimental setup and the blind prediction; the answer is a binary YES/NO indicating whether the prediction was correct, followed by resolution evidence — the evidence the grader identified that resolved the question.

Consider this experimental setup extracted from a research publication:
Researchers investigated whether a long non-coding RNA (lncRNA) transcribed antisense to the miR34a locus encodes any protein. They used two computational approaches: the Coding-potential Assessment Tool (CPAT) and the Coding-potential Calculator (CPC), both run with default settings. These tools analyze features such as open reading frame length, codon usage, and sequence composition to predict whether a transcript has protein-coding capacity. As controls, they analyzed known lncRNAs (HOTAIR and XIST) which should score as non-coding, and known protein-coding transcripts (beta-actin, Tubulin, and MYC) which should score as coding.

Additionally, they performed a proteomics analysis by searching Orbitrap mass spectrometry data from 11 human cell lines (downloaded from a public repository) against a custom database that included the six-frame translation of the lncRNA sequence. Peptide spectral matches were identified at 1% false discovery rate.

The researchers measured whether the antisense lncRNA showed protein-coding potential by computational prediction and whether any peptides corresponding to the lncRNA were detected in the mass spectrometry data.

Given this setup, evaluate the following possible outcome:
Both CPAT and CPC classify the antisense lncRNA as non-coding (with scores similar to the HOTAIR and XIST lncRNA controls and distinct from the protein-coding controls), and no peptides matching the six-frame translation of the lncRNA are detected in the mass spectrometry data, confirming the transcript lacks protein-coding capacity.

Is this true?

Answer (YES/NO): YES